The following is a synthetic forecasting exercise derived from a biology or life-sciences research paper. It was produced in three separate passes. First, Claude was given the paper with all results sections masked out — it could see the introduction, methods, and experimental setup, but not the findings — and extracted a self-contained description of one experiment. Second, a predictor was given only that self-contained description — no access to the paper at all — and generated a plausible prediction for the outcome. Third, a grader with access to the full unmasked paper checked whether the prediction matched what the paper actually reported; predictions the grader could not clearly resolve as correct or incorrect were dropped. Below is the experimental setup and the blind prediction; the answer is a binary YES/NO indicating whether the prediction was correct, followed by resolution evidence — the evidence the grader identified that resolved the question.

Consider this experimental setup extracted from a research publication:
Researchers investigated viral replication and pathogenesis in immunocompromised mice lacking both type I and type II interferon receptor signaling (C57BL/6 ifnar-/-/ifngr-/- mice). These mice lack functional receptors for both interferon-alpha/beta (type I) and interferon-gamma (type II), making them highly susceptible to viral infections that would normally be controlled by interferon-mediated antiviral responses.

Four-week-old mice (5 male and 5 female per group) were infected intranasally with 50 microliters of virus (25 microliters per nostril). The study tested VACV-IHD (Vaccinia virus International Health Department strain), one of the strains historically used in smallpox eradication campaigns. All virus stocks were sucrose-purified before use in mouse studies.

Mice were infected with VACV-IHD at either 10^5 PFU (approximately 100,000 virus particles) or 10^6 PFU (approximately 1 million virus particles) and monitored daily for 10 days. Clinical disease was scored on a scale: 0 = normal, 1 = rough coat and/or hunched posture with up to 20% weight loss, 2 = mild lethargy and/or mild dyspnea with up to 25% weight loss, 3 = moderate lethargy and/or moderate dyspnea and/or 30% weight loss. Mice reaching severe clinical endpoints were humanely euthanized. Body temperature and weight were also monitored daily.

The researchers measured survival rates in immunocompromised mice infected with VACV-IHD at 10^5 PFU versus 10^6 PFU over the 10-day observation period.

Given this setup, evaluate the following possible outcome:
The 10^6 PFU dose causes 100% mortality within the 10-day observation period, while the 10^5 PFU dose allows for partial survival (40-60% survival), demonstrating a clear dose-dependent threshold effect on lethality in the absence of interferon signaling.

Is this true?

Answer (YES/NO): NO